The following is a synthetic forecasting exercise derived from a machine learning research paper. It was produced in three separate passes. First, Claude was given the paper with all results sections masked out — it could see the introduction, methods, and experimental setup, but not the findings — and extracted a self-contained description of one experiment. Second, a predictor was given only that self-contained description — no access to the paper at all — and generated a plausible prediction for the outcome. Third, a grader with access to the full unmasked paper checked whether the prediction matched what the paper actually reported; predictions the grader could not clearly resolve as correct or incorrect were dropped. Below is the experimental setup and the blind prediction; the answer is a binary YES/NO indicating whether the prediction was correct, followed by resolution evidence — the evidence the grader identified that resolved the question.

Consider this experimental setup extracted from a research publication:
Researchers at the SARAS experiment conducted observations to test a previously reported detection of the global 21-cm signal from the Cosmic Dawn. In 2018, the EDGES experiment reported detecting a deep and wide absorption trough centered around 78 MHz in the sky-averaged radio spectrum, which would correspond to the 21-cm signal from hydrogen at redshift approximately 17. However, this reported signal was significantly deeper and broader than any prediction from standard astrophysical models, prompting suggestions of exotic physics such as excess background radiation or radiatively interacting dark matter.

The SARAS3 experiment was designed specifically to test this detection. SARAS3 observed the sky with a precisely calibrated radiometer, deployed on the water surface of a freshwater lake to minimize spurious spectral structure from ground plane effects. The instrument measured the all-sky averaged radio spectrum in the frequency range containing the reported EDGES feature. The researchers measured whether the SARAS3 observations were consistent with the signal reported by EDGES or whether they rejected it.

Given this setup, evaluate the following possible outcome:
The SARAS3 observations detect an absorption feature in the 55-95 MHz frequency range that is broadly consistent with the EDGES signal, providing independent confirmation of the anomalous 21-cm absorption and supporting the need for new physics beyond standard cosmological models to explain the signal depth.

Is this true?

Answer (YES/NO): NO